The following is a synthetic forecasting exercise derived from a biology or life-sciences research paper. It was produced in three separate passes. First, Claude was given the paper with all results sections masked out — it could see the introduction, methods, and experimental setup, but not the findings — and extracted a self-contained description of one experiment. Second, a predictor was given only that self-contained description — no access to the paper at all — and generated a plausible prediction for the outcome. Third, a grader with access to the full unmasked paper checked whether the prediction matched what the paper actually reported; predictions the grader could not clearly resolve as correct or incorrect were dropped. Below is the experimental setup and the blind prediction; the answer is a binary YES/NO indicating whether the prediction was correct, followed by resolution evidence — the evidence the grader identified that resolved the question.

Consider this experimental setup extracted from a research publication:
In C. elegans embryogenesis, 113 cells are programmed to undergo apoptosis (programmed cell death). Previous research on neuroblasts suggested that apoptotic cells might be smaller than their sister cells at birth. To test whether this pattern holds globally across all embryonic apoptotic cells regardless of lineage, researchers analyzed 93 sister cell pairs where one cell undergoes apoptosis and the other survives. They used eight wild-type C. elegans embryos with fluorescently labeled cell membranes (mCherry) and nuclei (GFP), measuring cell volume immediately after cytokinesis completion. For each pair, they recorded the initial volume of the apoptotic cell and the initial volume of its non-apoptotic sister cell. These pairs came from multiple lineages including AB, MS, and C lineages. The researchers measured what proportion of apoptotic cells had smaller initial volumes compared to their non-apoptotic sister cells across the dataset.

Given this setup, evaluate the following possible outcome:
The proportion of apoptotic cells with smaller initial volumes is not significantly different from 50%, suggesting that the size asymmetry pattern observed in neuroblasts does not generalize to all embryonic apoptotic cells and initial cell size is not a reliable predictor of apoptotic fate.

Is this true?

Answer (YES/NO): NO